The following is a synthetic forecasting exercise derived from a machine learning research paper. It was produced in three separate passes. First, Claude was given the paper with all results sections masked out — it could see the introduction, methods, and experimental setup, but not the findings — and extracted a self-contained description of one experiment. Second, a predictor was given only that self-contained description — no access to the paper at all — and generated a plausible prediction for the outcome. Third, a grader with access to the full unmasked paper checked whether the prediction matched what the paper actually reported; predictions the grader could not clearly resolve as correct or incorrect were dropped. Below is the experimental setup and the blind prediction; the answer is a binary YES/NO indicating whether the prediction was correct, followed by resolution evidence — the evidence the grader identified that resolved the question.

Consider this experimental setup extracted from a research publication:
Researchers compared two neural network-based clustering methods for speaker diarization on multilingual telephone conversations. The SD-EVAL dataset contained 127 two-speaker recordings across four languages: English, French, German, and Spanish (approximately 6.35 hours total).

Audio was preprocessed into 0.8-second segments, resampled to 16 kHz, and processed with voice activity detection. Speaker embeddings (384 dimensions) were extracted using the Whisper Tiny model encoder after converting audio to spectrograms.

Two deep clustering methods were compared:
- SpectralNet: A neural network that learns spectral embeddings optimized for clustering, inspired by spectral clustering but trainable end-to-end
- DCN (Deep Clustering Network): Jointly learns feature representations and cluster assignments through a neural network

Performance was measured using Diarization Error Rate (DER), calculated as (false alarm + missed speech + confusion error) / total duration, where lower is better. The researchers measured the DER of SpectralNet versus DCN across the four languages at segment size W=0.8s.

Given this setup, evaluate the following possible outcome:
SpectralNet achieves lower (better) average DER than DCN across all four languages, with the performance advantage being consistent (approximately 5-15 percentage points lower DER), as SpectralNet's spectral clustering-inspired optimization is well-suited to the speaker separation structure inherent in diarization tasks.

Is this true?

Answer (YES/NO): NO